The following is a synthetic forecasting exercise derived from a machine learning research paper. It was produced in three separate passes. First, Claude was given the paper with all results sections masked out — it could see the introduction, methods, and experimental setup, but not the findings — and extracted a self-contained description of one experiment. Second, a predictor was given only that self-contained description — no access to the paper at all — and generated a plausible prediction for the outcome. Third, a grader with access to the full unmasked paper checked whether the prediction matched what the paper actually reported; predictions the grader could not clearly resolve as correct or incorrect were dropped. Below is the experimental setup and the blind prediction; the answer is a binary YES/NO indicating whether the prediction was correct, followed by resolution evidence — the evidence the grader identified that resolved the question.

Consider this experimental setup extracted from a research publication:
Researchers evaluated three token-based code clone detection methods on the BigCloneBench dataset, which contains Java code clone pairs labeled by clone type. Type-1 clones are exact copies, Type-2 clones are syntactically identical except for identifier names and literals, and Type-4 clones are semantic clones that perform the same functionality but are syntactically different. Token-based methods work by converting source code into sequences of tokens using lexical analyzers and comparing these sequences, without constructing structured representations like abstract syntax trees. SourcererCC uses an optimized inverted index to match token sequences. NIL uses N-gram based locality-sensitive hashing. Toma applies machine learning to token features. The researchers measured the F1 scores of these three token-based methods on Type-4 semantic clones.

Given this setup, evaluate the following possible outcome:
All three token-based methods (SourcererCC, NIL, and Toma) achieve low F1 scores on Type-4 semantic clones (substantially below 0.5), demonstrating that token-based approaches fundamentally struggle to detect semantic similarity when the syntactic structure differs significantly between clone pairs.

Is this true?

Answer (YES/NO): YES